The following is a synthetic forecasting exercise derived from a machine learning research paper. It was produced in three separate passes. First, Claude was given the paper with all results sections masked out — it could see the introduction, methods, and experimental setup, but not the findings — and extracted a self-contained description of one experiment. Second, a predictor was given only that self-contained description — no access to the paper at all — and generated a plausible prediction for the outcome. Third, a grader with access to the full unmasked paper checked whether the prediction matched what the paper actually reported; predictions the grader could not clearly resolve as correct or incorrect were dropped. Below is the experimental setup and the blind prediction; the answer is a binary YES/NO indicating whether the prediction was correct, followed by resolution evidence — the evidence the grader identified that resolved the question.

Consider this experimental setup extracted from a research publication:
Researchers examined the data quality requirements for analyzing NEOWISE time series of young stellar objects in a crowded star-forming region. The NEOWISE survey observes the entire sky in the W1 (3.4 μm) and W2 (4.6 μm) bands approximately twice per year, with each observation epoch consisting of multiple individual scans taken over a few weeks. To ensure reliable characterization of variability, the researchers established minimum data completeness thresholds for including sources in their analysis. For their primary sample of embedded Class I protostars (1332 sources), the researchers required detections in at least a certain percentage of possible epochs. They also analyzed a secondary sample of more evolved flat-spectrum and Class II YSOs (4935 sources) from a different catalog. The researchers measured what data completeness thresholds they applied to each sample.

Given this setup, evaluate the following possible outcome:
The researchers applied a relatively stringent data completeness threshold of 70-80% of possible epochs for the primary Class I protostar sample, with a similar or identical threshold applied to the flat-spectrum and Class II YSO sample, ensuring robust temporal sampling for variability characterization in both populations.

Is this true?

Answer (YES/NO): NO